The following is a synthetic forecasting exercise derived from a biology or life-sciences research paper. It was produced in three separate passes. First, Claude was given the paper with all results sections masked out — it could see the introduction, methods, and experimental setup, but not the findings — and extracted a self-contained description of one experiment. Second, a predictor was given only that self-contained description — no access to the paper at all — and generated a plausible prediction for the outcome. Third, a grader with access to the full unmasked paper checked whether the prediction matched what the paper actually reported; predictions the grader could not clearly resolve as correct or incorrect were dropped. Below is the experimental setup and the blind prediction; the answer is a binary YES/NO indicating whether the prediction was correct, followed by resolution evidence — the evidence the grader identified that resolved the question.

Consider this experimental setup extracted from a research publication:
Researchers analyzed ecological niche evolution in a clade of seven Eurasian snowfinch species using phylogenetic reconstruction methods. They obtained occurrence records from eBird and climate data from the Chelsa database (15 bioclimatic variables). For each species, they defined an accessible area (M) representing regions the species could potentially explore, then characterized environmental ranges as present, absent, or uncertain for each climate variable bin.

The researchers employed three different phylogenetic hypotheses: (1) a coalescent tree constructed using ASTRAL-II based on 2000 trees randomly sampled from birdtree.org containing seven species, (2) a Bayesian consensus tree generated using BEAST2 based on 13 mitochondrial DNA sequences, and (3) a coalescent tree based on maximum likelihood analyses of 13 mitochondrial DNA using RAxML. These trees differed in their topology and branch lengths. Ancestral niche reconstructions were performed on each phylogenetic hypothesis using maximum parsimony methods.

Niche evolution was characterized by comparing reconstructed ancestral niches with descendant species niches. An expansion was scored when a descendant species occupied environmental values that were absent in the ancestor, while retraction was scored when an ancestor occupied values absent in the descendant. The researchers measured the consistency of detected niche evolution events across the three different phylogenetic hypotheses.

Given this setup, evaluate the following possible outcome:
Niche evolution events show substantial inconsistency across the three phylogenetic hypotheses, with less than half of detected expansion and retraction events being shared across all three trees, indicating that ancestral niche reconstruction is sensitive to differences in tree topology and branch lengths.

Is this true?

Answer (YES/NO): NO